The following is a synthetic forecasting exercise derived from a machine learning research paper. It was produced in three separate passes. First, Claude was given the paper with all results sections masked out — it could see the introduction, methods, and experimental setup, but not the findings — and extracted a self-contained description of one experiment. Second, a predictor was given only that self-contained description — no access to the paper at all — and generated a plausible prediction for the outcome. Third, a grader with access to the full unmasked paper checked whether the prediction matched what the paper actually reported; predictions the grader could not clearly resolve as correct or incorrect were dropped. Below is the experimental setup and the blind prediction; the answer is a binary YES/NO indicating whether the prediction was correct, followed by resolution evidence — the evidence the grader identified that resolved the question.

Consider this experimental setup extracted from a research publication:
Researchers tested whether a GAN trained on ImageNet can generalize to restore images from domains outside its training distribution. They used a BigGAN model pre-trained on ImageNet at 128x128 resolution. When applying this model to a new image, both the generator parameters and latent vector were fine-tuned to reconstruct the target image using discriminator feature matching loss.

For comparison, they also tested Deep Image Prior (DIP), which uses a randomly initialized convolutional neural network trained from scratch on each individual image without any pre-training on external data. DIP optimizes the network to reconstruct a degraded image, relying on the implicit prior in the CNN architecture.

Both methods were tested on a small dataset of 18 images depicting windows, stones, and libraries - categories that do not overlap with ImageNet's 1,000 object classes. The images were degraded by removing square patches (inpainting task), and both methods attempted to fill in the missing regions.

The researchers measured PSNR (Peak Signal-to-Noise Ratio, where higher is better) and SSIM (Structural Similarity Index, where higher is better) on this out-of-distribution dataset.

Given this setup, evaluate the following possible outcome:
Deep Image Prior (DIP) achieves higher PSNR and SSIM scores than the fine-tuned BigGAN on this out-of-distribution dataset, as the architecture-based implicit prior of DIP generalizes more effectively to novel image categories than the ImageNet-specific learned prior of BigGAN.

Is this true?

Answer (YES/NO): NO